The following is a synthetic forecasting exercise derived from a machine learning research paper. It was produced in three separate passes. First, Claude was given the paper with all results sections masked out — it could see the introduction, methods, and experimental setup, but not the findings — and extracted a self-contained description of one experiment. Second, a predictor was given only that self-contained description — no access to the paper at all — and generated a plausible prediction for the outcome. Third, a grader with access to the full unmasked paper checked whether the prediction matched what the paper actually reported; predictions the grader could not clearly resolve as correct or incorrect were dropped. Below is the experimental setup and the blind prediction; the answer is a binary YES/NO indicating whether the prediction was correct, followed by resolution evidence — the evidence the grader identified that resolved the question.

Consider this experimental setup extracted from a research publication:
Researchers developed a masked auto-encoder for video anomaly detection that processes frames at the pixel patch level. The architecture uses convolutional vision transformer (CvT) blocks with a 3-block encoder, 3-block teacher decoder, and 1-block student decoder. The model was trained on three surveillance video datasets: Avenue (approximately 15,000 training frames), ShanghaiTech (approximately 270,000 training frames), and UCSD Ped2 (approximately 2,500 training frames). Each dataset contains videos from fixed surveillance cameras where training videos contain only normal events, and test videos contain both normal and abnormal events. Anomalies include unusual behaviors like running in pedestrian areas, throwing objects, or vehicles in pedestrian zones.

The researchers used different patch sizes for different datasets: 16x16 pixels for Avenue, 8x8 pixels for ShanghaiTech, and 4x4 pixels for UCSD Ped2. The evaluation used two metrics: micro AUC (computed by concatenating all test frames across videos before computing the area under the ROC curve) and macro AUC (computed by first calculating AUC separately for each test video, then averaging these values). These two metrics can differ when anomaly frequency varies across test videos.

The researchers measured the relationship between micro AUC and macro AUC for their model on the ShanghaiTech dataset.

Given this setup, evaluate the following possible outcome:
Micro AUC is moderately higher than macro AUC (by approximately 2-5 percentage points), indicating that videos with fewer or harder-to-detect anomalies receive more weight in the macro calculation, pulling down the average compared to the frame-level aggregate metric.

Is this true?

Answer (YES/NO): NO